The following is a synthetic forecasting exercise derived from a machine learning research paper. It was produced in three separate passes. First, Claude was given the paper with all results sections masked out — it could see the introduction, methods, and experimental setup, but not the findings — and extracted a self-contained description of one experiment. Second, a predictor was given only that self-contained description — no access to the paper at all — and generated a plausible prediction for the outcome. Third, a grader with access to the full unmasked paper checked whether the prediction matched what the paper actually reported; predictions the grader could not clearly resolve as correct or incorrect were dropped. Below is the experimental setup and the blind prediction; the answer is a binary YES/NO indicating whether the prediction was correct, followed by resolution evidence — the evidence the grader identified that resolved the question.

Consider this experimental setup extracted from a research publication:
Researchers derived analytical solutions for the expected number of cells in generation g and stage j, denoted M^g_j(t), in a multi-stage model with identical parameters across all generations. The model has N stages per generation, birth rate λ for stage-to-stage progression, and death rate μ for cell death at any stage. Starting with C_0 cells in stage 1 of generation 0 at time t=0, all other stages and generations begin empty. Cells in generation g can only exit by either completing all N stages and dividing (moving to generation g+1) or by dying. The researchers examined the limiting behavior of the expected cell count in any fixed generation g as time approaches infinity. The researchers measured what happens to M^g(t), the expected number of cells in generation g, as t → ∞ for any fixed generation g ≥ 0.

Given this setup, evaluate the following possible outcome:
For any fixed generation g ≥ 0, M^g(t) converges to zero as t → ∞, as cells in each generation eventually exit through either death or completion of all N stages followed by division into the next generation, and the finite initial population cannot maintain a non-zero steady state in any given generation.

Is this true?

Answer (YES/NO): YES